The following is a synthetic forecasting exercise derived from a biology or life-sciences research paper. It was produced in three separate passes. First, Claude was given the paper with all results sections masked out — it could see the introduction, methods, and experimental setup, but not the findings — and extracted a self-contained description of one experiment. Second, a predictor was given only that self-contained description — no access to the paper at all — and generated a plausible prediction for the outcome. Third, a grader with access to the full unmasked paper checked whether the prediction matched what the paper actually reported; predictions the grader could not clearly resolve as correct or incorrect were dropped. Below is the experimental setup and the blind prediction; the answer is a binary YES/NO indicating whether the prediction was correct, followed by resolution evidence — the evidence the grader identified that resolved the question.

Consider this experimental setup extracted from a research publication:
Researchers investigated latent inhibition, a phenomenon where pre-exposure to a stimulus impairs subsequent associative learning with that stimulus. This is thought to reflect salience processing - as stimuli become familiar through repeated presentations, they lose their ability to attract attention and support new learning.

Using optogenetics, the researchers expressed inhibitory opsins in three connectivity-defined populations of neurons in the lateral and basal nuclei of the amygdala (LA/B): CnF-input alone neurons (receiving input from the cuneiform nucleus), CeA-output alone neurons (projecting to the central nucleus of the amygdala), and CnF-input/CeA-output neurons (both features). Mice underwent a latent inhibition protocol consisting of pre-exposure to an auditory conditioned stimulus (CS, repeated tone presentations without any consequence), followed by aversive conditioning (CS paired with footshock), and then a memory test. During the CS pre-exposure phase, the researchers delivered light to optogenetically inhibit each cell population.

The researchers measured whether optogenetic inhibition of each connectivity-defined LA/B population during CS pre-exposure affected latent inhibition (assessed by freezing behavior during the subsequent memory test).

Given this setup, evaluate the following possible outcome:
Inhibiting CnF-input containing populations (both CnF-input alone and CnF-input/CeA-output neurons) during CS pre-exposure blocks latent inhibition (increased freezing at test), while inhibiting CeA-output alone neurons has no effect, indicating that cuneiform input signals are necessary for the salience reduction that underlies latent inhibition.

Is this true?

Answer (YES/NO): NO